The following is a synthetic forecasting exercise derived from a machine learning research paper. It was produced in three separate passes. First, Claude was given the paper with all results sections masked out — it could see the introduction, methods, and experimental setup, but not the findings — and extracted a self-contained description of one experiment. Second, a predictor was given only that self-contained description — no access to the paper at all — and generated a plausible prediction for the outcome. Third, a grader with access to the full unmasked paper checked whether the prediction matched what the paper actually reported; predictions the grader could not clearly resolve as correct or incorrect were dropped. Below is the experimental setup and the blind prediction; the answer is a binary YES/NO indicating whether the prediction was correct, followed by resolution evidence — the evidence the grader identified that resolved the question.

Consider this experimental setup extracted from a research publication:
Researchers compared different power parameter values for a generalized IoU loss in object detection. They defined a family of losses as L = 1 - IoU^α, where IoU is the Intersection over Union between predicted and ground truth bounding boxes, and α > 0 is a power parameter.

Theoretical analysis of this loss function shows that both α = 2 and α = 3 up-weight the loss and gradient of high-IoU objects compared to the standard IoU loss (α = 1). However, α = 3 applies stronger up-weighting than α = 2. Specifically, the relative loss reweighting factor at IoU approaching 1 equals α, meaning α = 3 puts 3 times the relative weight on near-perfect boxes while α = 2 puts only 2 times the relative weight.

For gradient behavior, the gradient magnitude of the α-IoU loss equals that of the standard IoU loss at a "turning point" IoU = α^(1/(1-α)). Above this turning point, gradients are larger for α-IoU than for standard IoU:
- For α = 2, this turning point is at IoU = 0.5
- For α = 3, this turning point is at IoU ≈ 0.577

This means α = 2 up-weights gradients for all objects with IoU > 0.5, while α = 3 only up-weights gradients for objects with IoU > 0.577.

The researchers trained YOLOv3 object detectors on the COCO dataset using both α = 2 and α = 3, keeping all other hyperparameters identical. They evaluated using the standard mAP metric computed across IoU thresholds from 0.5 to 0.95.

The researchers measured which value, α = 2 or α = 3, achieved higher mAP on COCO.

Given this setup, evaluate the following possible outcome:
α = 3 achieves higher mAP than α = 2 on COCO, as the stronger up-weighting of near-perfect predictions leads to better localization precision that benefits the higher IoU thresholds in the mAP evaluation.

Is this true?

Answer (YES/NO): YES